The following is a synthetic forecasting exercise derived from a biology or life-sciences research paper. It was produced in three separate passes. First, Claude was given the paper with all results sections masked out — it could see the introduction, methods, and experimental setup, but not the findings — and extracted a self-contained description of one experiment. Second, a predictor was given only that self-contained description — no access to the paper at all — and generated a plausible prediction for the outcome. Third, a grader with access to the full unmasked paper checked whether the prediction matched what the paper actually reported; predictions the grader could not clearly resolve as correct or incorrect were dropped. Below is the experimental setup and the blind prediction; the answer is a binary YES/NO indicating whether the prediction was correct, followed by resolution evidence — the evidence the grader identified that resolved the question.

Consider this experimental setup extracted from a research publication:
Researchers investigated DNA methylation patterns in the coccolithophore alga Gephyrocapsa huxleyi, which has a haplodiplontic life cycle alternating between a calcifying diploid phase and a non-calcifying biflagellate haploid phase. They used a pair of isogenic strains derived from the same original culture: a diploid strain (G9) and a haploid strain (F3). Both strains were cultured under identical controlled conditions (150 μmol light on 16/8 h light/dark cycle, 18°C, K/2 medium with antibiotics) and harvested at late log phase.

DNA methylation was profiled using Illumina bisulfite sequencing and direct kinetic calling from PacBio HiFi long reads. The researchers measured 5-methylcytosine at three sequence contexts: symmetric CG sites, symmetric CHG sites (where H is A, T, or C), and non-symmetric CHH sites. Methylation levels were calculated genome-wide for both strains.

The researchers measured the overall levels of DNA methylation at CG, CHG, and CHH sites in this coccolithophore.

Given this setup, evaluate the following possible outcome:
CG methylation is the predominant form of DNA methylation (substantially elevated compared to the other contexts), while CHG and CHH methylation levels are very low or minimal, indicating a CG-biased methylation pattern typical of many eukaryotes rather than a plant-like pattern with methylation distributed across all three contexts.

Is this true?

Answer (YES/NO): NO